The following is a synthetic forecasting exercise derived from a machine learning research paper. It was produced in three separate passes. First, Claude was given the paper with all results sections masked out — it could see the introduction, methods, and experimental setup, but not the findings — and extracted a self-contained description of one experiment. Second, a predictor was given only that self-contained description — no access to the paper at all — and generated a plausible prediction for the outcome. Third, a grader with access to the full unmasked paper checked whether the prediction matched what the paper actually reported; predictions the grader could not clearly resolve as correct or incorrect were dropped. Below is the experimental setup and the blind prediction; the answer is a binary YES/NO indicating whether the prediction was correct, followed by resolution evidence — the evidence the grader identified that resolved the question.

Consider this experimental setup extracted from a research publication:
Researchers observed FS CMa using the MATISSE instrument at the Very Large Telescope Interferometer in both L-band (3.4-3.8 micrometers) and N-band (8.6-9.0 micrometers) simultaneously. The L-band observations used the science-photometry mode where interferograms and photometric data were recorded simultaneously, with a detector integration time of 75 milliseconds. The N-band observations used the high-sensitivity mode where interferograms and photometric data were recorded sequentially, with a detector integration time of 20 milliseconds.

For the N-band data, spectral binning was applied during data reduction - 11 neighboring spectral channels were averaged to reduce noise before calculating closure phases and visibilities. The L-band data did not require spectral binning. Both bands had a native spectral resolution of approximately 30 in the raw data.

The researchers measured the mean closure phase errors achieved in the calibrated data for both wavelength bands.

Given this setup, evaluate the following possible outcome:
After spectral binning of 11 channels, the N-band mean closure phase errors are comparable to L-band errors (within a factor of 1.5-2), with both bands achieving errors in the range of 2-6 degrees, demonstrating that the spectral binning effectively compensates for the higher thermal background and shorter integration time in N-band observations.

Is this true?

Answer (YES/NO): NO